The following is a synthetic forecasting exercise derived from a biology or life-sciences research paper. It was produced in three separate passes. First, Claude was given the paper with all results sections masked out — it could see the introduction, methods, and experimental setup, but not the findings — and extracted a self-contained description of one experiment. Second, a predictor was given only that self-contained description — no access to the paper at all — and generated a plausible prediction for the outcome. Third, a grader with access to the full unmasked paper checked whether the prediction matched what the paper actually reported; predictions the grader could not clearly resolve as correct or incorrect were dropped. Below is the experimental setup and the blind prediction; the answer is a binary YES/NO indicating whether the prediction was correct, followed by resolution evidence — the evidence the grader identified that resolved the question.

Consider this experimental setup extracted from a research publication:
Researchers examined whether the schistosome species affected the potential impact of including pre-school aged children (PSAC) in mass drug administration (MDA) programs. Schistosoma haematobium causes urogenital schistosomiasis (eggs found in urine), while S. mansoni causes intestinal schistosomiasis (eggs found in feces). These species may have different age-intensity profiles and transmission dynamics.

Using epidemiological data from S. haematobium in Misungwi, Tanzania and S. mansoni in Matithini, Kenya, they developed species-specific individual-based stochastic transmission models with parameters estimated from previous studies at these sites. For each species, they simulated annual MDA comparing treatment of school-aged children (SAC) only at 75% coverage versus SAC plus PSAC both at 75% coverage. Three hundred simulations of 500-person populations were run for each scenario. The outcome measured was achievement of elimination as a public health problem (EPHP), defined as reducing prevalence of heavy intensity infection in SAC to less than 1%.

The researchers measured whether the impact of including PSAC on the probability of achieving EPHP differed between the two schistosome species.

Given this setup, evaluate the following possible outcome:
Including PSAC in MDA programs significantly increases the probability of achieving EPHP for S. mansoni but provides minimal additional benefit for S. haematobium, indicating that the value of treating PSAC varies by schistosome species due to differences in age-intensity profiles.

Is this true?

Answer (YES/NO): NO